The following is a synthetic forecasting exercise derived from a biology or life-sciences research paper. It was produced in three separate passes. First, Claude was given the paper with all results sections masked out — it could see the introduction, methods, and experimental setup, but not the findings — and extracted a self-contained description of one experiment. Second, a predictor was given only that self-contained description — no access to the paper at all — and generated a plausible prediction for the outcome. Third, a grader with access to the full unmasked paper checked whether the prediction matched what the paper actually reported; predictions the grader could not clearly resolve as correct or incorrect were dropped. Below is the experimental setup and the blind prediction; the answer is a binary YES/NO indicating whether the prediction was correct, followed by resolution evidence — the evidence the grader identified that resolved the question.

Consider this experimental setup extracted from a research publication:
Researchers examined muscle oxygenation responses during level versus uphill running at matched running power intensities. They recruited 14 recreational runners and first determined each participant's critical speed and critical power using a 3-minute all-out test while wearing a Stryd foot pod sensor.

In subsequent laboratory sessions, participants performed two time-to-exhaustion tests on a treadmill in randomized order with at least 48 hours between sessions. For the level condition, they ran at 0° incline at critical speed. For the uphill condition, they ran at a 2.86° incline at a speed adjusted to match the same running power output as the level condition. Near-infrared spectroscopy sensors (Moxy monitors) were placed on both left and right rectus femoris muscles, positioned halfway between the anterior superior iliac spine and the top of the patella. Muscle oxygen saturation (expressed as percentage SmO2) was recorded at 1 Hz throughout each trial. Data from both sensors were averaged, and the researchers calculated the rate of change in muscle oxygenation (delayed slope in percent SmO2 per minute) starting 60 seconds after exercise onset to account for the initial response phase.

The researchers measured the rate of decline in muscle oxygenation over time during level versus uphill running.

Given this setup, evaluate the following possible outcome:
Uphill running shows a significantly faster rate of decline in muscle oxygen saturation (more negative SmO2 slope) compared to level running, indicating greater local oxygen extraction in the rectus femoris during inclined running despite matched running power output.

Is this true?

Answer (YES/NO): NO